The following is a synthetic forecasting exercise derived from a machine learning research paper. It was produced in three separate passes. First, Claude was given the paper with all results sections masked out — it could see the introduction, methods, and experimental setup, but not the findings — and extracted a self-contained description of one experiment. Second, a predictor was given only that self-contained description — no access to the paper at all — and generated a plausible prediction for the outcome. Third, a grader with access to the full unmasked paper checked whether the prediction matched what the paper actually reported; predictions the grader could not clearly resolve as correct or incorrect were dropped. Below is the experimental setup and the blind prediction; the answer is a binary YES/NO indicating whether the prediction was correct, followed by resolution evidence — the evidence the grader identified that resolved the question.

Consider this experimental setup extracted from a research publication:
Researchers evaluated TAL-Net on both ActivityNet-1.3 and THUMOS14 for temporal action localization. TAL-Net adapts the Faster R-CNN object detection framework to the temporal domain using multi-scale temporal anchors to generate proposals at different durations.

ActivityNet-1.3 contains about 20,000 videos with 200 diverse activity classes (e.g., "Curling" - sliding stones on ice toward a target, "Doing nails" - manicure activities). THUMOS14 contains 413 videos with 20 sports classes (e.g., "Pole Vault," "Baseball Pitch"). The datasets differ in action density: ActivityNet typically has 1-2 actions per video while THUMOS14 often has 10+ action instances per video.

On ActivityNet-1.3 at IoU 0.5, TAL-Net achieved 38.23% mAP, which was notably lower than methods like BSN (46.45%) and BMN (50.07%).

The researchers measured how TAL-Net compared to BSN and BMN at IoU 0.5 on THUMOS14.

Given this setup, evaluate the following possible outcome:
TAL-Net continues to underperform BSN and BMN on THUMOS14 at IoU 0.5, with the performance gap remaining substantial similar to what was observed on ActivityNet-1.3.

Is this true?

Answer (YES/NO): NO